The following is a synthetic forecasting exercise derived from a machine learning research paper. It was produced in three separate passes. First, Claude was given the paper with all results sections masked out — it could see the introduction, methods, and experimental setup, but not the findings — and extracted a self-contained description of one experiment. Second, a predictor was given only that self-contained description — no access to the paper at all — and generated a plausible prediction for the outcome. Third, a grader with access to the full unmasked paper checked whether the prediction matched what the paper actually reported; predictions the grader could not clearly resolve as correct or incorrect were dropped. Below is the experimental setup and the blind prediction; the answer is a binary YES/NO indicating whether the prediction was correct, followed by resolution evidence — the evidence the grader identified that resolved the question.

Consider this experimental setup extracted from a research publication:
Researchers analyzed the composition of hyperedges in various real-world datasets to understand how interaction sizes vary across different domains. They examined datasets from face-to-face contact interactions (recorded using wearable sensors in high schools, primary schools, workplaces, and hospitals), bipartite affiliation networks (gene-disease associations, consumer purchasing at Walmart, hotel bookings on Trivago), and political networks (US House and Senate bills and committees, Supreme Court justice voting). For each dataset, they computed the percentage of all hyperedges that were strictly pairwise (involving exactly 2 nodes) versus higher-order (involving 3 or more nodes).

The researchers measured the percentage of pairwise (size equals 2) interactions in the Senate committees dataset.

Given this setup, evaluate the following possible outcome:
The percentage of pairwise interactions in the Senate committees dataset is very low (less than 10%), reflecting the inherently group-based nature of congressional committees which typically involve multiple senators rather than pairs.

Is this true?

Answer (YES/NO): YES